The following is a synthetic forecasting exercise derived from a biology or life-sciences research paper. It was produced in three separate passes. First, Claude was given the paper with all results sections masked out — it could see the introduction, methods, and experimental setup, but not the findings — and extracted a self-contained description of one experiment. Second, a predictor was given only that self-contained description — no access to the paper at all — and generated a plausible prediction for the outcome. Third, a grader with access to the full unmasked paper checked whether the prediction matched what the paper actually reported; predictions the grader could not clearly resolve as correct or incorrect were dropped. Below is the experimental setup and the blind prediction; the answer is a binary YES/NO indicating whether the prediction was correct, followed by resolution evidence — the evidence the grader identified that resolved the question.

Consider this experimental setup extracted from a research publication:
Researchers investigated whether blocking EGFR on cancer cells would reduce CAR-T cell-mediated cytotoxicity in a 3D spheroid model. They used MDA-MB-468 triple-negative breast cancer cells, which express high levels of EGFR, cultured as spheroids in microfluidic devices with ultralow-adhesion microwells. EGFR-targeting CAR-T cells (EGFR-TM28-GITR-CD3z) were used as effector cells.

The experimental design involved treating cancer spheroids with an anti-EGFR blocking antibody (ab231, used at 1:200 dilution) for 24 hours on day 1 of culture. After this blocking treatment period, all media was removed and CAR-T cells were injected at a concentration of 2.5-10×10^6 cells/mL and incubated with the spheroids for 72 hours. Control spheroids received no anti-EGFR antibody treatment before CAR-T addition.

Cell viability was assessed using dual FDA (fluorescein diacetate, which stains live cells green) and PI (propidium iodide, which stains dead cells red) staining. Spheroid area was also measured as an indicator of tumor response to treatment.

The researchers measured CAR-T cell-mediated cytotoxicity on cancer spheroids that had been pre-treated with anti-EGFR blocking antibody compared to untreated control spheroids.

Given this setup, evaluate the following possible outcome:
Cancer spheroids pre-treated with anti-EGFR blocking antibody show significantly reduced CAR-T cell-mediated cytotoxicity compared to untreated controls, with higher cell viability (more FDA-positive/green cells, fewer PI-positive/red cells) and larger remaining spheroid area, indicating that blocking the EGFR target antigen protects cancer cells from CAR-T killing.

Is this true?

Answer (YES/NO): YES